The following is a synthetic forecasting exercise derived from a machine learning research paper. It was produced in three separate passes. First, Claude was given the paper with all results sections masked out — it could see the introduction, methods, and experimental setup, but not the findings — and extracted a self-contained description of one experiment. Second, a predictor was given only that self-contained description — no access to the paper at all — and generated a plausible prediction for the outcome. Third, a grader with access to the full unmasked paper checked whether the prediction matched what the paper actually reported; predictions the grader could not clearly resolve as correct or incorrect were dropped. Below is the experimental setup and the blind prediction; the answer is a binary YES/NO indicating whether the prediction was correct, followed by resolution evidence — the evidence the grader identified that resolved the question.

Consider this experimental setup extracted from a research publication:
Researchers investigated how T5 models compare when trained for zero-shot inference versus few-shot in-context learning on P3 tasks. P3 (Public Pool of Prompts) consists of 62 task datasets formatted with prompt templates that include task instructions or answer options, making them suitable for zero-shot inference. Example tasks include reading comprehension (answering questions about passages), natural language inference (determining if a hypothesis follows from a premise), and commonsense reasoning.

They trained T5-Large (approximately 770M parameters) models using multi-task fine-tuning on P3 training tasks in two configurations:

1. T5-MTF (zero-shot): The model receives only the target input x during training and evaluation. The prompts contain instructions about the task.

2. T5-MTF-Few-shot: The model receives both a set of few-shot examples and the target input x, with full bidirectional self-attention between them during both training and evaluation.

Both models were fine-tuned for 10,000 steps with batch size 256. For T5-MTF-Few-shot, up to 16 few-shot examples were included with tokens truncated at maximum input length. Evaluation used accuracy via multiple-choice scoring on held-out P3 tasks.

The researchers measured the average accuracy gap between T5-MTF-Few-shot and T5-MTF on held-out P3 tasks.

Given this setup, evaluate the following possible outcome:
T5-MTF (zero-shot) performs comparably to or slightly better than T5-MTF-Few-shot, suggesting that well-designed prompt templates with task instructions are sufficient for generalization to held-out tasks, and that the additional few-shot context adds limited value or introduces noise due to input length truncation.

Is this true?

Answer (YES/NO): NO